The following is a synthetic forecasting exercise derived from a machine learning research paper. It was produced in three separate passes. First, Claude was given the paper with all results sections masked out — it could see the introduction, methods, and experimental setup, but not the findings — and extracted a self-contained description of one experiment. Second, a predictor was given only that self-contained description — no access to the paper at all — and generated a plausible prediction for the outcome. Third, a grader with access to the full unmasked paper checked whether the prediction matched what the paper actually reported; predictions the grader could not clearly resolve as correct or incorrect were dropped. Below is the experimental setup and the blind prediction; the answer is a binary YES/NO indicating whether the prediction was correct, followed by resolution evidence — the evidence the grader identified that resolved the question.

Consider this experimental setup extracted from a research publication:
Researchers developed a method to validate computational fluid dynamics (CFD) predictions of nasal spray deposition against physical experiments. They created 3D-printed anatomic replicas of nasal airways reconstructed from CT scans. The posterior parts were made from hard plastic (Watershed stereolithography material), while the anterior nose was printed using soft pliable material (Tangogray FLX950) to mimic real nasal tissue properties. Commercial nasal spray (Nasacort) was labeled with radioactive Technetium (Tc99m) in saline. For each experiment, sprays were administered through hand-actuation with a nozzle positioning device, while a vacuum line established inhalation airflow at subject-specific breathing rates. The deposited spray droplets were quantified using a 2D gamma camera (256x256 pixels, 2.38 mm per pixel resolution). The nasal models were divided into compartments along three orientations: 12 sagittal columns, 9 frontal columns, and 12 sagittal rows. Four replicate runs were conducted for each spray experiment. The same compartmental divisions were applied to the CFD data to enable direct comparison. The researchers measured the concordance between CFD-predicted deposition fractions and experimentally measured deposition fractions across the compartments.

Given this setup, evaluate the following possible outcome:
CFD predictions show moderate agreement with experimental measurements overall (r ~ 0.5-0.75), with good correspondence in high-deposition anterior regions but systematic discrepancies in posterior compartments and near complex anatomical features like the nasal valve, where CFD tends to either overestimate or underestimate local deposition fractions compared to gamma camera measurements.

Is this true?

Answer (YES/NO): NO